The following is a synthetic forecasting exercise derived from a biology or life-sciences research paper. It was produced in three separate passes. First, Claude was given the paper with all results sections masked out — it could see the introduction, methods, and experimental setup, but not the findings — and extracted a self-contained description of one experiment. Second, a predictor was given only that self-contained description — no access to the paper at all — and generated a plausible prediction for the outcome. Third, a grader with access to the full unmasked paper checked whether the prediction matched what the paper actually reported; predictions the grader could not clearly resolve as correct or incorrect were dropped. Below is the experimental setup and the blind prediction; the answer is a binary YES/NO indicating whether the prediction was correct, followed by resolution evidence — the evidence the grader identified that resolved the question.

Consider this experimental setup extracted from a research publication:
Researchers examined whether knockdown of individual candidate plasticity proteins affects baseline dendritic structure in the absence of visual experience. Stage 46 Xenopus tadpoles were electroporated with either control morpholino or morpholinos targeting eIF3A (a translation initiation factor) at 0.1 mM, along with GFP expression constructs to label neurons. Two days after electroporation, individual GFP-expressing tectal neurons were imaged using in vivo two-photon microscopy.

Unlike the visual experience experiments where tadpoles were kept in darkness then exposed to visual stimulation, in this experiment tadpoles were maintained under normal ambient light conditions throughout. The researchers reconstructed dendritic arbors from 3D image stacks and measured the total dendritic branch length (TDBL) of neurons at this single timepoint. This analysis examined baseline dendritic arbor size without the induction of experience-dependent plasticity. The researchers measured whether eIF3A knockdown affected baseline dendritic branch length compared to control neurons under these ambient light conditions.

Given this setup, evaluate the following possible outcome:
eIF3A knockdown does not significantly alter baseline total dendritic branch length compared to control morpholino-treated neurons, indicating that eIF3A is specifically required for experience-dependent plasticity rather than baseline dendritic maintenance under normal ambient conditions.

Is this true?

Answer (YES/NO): YES